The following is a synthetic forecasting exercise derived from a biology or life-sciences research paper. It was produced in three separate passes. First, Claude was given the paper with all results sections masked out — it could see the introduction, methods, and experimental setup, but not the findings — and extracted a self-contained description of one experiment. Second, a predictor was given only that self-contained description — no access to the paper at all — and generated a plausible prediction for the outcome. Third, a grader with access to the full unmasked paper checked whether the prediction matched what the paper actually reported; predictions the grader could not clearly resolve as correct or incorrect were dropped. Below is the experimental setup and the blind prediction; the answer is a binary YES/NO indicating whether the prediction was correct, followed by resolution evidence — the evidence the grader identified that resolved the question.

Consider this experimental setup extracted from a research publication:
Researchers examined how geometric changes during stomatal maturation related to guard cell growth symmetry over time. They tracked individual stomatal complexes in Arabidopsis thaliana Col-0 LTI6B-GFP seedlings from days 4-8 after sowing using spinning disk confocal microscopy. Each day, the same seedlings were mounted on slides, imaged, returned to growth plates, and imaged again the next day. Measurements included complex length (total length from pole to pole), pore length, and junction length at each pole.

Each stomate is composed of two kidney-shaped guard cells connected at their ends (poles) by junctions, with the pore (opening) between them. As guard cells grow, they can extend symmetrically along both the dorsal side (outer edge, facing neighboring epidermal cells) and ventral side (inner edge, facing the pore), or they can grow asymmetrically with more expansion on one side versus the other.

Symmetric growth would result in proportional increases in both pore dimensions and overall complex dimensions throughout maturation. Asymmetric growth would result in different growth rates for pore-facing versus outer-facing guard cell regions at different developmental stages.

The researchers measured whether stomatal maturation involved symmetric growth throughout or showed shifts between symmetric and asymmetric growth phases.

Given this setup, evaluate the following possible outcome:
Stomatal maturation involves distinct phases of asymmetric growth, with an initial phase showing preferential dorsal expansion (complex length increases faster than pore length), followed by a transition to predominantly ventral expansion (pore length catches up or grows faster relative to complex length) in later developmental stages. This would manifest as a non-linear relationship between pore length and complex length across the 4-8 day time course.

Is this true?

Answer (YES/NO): NO